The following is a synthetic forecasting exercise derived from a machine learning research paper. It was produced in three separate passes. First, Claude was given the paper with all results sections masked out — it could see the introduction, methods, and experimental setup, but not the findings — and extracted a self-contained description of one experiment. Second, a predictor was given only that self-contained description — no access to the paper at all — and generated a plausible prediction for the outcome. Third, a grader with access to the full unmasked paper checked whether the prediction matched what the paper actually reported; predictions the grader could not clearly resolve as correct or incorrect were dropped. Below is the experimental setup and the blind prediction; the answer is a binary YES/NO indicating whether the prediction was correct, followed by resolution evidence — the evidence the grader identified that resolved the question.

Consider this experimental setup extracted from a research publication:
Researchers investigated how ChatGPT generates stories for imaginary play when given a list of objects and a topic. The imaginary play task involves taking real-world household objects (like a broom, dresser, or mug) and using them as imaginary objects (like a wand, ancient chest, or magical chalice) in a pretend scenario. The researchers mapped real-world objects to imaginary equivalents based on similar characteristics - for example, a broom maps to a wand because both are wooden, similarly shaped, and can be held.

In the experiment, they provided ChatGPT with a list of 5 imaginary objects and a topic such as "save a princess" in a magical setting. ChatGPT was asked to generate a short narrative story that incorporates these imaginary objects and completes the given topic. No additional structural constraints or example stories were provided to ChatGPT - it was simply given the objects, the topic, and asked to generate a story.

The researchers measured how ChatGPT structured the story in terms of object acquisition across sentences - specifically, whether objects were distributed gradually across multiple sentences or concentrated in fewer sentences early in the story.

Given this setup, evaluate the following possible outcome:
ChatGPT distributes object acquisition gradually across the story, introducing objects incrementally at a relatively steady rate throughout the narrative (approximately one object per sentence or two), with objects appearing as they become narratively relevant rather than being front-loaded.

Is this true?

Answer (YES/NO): NO